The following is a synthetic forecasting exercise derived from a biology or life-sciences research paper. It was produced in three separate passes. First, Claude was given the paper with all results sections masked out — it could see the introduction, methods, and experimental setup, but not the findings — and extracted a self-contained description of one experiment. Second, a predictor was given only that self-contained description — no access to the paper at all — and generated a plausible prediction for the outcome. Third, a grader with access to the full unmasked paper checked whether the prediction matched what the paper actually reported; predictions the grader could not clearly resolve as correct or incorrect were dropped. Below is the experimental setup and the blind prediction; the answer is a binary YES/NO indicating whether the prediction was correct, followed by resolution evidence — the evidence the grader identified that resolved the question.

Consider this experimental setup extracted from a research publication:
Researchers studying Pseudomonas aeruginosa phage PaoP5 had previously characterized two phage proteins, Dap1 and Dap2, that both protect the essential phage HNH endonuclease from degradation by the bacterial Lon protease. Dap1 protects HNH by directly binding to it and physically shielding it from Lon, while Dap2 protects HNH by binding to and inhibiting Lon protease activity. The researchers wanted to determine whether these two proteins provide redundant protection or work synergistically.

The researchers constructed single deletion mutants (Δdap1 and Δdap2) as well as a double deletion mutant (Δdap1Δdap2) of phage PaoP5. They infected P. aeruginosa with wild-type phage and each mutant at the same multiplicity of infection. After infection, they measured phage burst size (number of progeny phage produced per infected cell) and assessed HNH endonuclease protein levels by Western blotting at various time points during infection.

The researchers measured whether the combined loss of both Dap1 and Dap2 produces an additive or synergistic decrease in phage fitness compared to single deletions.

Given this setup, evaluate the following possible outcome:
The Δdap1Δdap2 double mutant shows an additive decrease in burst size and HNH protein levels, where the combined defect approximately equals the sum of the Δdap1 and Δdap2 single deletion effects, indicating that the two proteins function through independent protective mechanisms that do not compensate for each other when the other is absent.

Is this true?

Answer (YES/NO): NO